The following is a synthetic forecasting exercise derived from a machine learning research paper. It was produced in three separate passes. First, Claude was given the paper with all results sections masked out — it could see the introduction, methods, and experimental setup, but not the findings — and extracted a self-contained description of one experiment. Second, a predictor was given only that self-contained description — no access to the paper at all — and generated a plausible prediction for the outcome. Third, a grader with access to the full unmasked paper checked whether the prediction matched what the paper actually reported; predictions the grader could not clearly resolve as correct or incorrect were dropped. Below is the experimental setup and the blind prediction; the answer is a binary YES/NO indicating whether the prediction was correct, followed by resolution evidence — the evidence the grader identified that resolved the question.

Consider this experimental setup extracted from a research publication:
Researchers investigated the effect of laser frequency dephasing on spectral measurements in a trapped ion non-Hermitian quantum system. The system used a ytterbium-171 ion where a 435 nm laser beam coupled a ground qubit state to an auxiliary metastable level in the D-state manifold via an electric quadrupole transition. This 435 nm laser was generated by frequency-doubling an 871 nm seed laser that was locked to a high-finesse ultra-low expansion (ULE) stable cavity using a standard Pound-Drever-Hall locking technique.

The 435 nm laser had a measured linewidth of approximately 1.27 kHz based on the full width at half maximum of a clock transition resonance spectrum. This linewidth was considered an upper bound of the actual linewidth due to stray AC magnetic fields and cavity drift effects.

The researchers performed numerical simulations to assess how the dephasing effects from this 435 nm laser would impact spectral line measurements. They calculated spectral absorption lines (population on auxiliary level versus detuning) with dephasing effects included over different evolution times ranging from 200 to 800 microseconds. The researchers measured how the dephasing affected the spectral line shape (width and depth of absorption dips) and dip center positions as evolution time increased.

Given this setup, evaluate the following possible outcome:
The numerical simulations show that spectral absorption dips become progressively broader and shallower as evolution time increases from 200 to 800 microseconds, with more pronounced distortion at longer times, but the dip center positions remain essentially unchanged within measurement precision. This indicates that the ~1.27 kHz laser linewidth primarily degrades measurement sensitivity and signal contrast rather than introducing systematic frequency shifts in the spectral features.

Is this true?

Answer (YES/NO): NO